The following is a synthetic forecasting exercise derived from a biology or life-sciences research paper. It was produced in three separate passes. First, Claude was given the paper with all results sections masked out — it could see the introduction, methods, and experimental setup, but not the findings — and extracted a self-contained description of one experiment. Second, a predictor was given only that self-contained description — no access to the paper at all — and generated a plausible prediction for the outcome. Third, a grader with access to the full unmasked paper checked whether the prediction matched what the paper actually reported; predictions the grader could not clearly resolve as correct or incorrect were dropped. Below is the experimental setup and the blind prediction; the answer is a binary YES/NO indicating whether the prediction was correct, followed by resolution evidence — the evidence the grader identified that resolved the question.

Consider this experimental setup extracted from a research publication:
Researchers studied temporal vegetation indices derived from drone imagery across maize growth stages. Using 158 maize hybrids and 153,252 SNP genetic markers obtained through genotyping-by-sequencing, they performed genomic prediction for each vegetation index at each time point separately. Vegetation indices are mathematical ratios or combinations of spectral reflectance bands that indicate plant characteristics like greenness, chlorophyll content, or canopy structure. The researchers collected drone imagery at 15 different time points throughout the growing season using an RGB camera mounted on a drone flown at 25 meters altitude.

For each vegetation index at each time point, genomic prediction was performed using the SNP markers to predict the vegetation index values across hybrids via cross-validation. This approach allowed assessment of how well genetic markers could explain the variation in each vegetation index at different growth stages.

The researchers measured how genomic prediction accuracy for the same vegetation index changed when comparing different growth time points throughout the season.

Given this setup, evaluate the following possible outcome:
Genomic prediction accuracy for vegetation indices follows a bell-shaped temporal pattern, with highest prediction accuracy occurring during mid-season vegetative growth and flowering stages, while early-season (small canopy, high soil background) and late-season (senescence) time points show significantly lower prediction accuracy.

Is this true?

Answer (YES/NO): NO